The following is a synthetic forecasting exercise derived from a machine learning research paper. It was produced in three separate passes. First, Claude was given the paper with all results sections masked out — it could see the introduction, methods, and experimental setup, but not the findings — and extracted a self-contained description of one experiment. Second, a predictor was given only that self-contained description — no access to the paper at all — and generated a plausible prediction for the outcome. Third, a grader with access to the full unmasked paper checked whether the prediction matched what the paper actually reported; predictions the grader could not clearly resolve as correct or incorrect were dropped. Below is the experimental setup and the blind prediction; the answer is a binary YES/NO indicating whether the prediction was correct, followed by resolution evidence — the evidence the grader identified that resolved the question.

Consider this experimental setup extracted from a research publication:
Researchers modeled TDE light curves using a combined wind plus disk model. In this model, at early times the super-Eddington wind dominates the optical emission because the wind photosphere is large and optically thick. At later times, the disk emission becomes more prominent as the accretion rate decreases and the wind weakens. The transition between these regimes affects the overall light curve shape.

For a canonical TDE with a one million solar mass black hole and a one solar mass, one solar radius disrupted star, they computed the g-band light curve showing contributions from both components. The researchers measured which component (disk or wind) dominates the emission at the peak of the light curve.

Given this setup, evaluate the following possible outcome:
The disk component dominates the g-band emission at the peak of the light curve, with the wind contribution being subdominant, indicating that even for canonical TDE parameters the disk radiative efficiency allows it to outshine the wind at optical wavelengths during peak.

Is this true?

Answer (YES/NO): NO